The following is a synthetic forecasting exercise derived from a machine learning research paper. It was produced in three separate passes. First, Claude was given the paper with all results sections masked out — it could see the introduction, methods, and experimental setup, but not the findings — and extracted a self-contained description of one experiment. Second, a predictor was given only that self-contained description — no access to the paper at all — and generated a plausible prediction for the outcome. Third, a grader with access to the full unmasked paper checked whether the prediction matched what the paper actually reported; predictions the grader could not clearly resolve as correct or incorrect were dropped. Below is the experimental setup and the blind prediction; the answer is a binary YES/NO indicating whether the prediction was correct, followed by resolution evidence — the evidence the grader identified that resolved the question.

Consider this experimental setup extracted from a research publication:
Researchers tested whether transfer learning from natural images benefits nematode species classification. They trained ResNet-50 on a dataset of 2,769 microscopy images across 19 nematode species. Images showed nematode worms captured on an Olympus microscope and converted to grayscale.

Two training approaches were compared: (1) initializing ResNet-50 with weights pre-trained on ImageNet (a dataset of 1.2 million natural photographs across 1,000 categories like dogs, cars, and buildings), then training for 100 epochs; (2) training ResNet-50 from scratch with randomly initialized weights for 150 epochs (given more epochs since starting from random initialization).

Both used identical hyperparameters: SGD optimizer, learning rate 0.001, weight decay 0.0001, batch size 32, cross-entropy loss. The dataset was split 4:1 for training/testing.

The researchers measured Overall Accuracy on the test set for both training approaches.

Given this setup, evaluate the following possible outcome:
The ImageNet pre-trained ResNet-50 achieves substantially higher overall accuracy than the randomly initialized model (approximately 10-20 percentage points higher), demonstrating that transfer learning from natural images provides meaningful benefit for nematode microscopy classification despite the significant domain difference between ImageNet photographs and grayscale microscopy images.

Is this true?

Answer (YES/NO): NO